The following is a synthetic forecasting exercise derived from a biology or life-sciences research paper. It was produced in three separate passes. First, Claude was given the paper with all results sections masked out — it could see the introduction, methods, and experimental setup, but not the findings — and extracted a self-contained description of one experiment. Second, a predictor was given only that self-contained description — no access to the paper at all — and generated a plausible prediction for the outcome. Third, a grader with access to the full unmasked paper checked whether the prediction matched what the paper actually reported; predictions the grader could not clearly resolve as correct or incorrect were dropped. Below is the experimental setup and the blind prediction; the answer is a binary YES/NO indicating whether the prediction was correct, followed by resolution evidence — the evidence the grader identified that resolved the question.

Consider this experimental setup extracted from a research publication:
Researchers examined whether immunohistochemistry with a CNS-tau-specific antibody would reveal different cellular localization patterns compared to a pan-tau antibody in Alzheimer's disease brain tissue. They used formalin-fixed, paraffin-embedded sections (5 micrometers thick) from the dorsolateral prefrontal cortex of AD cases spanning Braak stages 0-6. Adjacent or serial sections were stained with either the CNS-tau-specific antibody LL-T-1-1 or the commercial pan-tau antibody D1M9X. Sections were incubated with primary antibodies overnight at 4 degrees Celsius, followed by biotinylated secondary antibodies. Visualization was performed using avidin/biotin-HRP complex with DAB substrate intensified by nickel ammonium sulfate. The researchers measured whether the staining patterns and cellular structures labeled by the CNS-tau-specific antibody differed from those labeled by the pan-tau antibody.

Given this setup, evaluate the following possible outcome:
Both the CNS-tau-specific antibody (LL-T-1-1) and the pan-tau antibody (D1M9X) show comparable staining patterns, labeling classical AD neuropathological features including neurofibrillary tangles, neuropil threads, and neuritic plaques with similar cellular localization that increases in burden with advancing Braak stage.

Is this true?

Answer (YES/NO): NO